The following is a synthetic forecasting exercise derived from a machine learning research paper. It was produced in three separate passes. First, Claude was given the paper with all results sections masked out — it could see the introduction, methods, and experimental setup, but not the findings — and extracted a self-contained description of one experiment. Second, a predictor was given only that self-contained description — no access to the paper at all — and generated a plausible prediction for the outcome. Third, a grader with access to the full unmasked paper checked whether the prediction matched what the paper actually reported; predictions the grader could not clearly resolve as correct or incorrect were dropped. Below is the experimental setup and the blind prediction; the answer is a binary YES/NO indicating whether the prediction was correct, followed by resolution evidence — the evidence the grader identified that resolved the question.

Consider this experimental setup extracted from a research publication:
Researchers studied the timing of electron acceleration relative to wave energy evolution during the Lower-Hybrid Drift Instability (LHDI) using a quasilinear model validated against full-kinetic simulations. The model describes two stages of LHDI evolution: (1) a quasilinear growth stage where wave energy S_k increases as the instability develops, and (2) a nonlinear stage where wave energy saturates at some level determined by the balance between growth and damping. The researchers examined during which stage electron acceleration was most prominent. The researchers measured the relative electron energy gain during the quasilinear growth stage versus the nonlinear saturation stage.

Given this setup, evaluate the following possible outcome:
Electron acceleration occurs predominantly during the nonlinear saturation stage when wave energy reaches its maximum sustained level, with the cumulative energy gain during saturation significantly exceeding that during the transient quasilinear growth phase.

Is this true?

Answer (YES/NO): NO